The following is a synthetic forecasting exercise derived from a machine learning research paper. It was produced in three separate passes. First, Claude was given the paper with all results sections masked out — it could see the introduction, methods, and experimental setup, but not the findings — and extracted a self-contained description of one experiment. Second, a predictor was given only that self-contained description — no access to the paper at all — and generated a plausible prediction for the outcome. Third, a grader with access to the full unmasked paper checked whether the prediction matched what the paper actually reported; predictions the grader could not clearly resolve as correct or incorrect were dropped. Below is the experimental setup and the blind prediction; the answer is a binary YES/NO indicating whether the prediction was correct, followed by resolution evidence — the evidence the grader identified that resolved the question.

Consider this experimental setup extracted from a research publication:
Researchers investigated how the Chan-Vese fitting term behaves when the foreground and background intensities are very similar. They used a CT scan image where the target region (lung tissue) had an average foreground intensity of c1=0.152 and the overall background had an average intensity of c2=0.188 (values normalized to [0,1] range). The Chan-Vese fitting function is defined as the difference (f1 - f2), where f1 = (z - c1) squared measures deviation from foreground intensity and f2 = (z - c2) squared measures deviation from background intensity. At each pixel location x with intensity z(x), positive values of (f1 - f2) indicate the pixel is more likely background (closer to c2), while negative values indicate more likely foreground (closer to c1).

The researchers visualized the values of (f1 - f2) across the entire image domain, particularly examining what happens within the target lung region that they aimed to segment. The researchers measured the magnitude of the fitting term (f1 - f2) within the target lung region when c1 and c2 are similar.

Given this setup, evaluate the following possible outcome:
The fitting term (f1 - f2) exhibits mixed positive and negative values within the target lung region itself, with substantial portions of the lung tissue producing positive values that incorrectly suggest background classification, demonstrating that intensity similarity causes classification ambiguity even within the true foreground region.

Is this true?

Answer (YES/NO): NO